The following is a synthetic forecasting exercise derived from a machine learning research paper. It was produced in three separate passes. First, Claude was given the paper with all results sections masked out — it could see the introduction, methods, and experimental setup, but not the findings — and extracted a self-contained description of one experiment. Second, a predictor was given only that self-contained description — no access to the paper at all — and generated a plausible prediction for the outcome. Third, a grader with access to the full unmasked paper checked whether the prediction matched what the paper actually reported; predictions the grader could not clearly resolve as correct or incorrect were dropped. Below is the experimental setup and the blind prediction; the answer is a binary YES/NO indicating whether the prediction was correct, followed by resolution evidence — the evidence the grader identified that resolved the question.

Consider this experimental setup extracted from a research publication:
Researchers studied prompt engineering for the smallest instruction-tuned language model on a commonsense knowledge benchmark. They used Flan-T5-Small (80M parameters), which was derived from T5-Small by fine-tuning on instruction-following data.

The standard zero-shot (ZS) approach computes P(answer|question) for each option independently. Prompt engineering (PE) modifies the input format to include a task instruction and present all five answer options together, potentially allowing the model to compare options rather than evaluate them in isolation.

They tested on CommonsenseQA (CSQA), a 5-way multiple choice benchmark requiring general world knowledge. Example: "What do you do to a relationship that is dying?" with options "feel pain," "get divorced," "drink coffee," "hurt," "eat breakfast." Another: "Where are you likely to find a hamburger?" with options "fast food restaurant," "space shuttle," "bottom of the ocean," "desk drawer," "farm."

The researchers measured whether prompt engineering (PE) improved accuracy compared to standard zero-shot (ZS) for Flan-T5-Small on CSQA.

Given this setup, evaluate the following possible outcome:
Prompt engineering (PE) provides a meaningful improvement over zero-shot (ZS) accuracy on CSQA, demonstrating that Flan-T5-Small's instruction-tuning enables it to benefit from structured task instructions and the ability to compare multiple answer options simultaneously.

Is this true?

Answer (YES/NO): NO